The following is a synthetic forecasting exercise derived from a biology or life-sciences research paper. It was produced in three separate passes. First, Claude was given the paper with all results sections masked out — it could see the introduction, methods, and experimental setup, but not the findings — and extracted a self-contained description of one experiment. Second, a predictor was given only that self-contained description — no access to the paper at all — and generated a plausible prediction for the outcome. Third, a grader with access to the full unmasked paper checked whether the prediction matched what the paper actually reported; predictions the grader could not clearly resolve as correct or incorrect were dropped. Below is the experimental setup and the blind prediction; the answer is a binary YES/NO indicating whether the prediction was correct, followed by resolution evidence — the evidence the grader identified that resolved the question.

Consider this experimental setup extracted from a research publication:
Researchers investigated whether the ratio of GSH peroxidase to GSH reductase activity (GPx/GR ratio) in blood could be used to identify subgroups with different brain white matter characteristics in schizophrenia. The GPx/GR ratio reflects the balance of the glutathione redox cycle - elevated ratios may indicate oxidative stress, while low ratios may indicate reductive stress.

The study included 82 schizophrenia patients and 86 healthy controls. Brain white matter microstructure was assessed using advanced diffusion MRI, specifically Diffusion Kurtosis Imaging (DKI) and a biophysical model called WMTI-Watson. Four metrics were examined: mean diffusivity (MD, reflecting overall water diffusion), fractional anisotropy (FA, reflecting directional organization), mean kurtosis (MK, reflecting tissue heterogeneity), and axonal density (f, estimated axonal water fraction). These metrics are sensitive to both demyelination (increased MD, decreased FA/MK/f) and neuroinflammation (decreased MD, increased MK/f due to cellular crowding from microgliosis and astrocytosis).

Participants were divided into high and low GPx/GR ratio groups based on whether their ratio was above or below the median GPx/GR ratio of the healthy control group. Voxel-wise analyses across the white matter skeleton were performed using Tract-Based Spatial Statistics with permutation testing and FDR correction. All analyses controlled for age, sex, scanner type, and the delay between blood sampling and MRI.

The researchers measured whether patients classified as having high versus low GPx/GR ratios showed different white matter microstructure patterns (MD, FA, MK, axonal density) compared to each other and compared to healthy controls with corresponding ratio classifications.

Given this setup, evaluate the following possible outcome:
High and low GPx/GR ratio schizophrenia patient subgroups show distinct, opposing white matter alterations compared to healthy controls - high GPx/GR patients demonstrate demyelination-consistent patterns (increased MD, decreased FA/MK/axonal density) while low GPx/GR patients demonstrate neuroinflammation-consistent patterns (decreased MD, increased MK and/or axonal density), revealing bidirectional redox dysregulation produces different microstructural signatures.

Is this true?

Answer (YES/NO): NO